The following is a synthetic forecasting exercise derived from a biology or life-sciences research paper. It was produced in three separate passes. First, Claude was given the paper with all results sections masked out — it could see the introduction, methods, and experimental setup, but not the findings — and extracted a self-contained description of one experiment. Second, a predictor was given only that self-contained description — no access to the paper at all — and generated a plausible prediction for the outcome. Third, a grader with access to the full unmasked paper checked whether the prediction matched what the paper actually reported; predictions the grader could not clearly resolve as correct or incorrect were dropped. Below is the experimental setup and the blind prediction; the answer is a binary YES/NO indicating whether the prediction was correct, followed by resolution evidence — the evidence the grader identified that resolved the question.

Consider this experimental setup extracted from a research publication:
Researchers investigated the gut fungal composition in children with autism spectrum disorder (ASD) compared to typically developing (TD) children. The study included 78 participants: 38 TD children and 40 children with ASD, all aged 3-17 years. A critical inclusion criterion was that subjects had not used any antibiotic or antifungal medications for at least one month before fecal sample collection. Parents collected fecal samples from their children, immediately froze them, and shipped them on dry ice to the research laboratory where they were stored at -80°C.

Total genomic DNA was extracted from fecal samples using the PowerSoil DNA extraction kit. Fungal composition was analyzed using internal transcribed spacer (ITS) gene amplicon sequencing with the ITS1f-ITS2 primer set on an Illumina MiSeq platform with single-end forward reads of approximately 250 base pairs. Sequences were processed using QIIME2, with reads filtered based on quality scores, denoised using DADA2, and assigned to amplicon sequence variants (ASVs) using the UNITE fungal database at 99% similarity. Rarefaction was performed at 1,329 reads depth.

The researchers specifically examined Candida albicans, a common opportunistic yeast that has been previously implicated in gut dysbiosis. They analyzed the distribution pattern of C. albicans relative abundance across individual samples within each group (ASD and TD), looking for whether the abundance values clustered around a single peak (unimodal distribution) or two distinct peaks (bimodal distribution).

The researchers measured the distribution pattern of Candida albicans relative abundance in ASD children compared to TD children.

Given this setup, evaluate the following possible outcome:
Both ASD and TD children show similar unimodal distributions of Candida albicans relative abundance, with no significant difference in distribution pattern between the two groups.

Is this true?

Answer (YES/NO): NO